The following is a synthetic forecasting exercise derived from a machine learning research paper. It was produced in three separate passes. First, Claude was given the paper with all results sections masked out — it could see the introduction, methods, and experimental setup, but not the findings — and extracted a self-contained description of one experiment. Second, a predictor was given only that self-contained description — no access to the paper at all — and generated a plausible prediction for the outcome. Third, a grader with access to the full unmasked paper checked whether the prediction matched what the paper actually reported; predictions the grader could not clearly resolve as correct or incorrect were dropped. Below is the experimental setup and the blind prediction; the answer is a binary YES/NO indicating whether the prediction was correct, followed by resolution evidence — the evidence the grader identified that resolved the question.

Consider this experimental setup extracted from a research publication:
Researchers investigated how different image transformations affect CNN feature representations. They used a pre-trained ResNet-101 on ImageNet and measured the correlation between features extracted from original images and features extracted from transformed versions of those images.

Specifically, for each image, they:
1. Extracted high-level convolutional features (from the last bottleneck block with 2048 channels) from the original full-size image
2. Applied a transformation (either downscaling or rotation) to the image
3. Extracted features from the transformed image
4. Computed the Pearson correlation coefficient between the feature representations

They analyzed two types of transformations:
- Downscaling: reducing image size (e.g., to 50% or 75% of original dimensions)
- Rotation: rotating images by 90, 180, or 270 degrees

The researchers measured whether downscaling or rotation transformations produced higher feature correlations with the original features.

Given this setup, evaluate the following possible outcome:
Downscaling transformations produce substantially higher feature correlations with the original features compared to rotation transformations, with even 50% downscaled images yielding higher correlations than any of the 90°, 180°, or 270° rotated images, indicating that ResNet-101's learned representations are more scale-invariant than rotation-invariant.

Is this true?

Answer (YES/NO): NO